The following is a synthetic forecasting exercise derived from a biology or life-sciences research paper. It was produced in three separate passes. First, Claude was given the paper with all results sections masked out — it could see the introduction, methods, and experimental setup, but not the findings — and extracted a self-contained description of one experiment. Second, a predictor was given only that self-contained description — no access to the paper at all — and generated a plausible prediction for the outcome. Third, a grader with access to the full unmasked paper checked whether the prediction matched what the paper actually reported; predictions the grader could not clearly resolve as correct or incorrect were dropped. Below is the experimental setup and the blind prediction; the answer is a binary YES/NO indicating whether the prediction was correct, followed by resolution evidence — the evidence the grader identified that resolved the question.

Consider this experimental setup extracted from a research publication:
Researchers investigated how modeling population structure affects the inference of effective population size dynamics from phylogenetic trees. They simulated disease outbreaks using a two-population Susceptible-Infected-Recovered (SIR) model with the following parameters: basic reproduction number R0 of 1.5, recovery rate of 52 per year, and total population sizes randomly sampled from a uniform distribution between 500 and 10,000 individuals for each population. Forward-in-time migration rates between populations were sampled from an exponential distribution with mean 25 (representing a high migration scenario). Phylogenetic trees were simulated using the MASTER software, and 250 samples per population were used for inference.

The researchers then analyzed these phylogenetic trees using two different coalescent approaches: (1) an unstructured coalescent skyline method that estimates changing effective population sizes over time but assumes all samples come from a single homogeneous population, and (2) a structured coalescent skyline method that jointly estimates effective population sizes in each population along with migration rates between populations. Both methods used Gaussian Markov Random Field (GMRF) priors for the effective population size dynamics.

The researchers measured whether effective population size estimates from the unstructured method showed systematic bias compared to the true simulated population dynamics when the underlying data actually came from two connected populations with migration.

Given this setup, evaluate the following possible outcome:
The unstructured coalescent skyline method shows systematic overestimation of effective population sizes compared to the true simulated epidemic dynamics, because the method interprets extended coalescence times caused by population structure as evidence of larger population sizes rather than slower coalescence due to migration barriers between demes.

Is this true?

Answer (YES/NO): NO